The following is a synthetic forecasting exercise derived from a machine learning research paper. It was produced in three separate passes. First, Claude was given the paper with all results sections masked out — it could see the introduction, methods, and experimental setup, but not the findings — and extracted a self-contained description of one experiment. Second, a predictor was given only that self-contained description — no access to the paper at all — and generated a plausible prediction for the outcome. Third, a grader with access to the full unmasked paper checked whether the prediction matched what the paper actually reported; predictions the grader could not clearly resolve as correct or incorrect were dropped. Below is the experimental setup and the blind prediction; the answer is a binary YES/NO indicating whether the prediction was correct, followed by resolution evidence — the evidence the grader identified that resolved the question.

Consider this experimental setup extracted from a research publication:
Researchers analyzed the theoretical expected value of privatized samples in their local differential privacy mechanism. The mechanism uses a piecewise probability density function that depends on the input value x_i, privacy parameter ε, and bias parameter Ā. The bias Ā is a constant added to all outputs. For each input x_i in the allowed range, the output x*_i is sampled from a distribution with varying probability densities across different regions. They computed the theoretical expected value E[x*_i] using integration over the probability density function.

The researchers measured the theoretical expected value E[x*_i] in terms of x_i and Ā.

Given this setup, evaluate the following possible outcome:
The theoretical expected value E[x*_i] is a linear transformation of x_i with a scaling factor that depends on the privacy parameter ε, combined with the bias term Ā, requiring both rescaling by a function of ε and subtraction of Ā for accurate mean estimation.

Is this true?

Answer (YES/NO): NO